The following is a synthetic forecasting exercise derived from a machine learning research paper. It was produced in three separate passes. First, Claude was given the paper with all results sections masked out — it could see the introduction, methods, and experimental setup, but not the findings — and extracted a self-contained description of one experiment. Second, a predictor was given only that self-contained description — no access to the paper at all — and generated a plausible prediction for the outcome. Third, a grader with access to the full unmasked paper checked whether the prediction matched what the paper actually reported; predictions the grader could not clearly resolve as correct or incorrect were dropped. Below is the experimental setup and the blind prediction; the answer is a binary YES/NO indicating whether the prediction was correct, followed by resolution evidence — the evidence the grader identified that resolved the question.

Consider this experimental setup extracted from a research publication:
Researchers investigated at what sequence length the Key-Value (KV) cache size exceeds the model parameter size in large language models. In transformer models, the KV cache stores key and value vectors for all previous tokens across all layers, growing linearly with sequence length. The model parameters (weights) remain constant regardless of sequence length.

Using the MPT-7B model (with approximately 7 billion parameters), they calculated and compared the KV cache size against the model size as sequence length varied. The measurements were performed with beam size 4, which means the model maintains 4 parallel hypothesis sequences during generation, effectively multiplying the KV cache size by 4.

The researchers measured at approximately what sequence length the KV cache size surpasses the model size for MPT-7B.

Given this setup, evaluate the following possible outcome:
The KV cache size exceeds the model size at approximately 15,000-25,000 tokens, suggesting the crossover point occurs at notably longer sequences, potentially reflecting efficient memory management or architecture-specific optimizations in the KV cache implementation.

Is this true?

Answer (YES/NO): NO